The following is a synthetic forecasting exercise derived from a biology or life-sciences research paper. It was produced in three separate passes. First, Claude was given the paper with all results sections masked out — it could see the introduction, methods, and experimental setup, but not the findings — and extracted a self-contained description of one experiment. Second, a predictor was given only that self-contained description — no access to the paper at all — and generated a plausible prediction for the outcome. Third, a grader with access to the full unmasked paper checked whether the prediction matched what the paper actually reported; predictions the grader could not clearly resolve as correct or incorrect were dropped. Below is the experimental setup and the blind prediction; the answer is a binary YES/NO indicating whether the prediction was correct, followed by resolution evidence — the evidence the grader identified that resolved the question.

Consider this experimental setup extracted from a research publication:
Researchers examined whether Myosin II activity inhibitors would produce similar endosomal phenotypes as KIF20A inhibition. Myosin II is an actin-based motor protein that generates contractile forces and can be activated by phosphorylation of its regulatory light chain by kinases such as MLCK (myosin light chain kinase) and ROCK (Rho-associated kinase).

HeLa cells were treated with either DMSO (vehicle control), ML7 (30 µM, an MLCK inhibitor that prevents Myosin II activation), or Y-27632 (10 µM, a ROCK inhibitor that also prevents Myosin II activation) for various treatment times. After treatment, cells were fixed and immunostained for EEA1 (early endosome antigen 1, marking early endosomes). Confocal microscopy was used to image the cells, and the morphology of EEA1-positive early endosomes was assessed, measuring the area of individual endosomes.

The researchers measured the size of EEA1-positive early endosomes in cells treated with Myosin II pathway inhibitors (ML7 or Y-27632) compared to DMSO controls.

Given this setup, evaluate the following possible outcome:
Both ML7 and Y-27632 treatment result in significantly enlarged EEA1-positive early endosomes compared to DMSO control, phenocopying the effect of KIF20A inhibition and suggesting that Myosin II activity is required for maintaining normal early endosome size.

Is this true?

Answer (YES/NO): YES